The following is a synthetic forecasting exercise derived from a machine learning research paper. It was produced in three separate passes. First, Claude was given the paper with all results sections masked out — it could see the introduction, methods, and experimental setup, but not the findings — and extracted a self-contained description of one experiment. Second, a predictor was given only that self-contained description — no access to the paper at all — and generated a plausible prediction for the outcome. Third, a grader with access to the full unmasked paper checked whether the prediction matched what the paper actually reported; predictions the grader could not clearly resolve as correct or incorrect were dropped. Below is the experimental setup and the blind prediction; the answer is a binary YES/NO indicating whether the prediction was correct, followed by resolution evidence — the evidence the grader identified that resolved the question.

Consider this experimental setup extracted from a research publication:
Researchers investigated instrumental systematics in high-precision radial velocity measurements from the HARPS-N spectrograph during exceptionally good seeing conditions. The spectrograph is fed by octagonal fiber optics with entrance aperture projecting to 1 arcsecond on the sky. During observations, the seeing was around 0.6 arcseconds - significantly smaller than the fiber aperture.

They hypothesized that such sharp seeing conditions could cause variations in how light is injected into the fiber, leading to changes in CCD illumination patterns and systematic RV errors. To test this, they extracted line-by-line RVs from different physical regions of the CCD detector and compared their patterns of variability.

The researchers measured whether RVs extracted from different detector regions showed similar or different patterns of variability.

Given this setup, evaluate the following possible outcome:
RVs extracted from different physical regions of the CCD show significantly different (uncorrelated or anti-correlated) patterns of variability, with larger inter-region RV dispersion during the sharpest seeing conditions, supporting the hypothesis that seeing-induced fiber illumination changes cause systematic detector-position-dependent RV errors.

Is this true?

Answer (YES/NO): NO